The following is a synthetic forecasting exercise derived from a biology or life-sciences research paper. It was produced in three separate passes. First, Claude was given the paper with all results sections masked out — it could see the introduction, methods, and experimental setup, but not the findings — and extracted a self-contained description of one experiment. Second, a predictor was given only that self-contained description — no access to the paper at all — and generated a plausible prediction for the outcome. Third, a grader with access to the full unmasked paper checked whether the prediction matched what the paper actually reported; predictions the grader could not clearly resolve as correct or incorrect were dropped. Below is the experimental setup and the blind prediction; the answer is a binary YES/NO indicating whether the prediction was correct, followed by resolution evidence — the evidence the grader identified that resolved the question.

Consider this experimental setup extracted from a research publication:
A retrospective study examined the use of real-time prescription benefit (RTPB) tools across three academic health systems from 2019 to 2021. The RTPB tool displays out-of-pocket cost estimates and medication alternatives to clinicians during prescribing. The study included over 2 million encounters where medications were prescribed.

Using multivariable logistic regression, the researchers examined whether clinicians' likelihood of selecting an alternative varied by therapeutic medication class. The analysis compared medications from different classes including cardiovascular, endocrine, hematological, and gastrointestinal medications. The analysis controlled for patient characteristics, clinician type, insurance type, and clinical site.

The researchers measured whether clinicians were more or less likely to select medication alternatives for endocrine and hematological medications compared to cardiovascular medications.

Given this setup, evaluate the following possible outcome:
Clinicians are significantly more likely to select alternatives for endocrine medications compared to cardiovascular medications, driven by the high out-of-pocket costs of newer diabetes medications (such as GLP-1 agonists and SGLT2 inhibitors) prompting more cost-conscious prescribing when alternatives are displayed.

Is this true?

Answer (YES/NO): NO